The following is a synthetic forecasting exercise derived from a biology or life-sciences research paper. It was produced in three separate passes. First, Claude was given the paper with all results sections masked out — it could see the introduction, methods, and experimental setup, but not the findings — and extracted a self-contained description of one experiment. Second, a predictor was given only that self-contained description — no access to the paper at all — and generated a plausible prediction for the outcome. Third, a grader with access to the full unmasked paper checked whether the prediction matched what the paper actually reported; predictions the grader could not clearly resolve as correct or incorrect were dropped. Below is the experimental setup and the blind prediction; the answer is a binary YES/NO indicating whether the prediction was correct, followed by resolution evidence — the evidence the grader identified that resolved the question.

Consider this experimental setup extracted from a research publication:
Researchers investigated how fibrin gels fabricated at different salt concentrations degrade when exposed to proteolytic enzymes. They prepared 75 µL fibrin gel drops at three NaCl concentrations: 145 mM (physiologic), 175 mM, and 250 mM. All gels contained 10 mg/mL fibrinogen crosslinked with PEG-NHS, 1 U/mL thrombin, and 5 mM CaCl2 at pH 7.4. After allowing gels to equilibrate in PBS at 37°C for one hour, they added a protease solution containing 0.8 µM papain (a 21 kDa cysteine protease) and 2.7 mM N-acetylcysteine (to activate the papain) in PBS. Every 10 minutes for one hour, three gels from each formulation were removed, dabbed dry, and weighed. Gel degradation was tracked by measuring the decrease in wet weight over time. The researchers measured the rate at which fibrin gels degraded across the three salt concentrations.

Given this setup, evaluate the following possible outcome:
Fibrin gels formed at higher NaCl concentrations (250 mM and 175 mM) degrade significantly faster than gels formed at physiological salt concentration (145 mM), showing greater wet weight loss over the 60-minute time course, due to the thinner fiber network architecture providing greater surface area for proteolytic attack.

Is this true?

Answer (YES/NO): NO